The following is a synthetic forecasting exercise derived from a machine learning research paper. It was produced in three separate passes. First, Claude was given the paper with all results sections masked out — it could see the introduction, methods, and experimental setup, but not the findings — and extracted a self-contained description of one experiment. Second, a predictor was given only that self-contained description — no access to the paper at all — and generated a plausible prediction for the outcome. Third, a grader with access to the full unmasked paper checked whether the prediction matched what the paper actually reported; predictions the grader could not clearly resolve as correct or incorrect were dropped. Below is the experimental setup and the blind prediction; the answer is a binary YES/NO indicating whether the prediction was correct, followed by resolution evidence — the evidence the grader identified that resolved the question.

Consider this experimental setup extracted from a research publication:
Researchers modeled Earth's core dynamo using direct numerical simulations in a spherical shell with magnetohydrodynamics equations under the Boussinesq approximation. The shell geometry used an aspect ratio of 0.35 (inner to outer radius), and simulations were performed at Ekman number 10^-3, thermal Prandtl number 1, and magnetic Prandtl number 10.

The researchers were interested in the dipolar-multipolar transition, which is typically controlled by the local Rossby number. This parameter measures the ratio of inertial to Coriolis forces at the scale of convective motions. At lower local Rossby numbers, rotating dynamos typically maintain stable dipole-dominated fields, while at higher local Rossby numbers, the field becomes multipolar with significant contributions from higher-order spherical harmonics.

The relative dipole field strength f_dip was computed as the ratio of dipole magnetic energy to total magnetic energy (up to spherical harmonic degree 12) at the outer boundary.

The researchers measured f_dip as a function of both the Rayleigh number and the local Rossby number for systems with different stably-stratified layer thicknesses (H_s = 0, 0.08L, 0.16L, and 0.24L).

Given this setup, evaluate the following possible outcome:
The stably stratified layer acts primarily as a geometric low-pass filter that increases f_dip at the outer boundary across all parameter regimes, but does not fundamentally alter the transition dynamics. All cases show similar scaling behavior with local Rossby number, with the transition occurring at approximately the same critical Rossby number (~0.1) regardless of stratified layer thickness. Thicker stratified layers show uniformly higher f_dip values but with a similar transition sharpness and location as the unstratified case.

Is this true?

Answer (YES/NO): NO